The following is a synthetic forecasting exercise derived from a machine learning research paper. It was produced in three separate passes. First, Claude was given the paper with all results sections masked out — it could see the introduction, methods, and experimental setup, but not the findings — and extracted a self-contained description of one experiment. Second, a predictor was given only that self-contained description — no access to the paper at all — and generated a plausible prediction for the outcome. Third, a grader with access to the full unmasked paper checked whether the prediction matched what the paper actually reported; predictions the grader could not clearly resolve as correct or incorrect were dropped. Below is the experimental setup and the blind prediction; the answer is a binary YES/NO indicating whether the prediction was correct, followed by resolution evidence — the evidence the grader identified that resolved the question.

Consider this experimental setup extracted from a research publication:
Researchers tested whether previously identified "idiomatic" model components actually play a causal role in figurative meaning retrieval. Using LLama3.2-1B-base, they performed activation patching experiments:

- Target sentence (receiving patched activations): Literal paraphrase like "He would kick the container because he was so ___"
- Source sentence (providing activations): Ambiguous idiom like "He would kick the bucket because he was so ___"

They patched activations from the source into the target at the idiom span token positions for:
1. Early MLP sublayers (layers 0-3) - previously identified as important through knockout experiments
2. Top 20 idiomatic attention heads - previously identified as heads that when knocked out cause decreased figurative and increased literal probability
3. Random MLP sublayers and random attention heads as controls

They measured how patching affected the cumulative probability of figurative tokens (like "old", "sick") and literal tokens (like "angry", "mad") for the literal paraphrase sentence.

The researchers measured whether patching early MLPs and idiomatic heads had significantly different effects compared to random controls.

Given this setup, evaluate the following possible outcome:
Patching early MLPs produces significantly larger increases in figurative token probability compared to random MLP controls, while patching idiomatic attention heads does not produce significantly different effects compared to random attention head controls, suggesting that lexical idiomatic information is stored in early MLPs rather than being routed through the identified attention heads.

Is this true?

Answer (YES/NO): NO